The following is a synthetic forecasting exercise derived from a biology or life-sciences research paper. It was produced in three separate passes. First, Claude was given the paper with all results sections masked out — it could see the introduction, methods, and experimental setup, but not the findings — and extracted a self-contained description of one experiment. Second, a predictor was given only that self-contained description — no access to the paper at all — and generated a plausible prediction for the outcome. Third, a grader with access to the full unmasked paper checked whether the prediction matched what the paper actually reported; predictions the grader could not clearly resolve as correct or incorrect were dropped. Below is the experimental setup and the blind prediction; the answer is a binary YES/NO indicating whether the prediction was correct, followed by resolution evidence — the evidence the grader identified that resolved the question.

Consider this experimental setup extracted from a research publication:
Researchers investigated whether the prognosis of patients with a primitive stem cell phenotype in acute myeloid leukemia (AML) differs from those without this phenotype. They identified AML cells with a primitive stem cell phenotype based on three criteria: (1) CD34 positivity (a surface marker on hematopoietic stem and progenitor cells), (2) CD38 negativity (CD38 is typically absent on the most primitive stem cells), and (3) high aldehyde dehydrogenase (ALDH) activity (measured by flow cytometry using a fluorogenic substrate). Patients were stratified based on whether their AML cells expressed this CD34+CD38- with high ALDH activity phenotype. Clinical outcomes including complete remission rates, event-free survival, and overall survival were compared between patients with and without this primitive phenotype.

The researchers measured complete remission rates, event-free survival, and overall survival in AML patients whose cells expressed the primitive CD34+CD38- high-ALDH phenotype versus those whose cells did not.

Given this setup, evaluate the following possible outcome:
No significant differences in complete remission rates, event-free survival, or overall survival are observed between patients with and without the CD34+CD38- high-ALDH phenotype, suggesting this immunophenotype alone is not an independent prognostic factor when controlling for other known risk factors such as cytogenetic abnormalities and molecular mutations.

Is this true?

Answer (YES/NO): NO